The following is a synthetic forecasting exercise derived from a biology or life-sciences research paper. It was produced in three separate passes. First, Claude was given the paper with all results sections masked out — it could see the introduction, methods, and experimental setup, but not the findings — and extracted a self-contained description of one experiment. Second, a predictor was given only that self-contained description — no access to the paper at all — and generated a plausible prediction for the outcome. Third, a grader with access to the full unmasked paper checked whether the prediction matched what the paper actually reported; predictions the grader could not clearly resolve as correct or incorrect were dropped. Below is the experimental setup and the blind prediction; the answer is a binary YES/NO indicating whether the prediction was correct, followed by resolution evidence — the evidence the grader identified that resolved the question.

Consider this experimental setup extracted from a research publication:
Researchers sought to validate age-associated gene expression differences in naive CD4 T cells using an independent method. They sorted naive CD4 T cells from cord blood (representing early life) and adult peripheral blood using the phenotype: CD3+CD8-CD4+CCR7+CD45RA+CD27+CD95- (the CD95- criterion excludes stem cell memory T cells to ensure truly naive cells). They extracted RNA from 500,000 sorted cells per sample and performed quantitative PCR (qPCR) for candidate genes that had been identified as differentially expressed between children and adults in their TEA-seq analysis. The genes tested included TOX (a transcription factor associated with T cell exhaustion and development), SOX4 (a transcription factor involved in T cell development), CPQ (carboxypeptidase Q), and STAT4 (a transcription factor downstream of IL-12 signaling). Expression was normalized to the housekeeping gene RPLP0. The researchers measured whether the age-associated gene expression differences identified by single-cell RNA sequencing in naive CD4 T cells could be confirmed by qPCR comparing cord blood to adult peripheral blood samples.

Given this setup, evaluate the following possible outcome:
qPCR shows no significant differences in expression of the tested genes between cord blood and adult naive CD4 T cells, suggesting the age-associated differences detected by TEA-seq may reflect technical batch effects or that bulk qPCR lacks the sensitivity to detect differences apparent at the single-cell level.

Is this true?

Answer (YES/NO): NO